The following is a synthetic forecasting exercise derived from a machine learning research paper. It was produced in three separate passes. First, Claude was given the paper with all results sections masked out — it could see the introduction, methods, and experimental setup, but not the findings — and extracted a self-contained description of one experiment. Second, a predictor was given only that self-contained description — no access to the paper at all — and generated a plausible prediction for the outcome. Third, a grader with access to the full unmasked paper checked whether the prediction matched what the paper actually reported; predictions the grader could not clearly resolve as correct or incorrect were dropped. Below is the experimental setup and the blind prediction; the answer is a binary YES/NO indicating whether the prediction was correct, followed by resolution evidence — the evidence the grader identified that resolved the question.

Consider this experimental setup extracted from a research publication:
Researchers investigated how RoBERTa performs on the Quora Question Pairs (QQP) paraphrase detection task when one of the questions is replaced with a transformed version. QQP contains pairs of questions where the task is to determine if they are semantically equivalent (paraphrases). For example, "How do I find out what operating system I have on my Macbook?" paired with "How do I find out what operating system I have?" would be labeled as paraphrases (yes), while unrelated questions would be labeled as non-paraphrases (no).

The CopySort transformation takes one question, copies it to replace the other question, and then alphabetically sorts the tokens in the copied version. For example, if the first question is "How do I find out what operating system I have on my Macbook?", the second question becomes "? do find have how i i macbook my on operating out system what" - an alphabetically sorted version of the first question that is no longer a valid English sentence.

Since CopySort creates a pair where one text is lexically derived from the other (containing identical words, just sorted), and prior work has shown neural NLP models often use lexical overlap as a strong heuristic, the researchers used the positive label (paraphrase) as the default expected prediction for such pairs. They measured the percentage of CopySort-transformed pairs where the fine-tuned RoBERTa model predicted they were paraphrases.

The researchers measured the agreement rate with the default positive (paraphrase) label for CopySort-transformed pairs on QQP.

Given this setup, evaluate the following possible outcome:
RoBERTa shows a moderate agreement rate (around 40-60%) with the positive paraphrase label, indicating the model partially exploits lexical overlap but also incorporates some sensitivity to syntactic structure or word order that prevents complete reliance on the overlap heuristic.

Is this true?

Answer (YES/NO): NO